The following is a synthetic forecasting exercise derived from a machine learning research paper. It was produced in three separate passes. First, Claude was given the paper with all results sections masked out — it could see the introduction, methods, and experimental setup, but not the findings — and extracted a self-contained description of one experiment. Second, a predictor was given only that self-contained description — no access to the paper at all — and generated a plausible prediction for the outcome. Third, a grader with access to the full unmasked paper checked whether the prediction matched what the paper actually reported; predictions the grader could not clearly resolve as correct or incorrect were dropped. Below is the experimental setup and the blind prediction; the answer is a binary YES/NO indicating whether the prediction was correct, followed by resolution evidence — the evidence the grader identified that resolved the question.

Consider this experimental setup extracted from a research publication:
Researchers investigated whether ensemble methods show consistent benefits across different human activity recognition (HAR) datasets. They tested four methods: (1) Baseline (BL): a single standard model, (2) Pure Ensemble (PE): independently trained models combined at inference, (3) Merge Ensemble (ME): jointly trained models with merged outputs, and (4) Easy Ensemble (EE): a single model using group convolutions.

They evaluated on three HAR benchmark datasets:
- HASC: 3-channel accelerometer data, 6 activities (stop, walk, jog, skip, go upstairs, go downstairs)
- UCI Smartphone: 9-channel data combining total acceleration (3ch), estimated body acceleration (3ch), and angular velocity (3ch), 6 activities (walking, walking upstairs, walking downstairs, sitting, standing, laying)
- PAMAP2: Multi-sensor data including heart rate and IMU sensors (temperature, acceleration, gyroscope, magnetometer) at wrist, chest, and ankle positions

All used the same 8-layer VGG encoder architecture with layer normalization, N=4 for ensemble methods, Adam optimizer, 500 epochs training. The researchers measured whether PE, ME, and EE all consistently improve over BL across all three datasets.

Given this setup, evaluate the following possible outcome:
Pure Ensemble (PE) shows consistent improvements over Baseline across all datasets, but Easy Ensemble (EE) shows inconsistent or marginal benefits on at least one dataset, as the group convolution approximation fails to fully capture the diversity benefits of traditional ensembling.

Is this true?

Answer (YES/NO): NO